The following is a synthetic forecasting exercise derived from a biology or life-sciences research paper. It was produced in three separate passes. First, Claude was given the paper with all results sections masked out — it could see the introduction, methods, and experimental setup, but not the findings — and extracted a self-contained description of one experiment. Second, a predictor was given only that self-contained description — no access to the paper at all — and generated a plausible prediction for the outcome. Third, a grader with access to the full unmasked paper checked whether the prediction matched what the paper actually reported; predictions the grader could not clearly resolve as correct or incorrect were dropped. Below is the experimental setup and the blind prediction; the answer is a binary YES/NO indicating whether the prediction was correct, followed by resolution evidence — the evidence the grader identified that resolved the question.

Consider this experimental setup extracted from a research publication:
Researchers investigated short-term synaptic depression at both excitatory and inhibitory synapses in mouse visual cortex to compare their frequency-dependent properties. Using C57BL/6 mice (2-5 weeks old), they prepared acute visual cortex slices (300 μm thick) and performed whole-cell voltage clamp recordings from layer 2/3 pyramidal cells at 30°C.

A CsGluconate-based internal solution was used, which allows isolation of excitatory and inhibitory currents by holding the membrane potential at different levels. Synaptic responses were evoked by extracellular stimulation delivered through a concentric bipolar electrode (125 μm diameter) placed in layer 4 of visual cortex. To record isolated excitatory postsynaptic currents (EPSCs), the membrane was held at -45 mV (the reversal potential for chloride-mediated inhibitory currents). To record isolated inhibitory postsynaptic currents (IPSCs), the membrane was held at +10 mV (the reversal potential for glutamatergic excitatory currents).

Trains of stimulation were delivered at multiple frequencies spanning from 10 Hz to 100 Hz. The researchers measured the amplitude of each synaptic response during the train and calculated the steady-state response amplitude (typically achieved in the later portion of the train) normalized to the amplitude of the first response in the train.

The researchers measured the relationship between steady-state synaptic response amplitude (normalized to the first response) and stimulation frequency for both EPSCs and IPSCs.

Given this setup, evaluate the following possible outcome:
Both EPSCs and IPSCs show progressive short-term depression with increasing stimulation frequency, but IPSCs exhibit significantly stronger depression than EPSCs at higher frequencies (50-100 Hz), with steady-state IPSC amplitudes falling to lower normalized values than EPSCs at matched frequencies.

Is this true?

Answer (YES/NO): NO